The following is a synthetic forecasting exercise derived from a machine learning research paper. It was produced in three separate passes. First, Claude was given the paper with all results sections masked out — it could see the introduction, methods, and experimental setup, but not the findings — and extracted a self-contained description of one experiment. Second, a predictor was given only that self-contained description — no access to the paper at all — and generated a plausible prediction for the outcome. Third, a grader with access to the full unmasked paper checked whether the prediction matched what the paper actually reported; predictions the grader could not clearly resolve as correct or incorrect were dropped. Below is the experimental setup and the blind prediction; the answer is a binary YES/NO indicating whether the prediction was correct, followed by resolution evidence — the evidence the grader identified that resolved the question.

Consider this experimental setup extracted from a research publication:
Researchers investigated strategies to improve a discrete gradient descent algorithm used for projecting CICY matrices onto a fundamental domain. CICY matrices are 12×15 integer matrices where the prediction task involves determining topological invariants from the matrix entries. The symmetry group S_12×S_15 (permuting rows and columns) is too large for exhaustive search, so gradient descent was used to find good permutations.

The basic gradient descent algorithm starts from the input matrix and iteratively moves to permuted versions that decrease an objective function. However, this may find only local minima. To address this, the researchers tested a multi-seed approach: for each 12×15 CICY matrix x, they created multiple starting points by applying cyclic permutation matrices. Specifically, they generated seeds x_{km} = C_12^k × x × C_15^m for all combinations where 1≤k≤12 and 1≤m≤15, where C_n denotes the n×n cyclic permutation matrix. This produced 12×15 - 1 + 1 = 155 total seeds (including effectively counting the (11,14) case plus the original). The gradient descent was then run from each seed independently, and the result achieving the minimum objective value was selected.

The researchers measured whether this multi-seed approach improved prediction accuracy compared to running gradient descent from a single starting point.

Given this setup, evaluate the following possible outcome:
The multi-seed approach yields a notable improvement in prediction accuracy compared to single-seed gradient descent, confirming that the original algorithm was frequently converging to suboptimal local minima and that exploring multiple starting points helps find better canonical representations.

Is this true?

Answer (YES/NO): YES